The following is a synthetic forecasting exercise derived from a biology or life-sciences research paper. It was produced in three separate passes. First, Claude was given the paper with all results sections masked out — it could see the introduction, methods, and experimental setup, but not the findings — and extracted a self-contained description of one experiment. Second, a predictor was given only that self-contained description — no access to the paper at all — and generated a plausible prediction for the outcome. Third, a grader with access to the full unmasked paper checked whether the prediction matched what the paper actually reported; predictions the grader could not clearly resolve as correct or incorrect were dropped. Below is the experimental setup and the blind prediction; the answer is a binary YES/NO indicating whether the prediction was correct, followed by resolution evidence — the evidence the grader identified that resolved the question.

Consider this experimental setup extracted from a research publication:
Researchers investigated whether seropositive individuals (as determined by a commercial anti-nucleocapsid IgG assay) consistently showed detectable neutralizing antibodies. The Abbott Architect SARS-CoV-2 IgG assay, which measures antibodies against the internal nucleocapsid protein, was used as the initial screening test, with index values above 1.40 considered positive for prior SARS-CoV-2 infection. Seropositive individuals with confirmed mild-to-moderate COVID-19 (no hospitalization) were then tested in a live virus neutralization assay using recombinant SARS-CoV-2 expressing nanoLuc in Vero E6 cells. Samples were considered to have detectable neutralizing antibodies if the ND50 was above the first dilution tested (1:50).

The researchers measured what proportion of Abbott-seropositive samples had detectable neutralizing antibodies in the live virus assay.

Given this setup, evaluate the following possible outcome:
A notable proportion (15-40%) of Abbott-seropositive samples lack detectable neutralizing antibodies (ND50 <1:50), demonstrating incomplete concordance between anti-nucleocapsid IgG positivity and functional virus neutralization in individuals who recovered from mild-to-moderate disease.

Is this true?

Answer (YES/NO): YES